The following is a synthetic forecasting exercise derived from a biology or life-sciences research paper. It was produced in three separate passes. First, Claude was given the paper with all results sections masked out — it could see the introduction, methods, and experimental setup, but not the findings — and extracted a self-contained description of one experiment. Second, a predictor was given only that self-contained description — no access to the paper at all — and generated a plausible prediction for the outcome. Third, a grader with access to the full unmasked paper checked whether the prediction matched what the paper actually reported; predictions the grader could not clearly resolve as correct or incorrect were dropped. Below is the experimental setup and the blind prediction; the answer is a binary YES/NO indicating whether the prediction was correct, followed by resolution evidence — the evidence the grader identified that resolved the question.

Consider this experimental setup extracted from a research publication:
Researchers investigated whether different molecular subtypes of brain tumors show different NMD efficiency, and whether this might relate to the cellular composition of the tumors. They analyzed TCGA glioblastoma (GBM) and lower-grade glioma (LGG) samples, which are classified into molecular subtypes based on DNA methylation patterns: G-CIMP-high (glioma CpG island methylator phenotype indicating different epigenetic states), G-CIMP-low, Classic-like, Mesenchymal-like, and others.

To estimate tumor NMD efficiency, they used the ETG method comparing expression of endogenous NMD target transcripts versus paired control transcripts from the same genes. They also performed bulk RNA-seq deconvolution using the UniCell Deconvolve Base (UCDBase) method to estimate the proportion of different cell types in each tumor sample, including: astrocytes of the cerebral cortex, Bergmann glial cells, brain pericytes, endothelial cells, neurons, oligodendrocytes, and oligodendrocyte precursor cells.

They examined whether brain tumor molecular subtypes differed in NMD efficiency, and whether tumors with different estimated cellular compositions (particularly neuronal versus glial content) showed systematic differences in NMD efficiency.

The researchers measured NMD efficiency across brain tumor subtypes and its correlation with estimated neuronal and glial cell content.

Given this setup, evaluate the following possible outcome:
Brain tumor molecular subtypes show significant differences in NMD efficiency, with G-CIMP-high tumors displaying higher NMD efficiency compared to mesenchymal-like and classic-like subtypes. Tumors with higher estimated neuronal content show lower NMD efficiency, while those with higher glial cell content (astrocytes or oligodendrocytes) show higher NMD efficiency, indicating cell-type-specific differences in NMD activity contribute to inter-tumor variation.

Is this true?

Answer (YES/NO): NO